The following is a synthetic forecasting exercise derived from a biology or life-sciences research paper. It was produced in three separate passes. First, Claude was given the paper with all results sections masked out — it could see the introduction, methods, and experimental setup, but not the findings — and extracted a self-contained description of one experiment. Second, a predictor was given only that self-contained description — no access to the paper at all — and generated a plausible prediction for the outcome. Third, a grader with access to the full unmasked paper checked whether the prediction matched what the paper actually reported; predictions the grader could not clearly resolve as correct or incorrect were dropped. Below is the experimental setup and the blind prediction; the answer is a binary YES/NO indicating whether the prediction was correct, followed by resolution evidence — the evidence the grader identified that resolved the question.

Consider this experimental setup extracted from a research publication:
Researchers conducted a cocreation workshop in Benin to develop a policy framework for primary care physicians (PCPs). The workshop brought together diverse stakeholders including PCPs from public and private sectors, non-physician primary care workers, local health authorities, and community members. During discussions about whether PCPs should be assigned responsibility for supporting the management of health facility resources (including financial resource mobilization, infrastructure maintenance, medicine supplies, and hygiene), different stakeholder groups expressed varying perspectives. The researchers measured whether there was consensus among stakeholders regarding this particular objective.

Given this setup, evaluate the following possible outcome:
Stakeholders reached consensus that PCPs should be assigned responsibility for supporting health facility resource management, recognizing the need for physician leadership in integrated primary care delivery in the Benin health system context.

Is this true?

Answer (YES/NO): NO